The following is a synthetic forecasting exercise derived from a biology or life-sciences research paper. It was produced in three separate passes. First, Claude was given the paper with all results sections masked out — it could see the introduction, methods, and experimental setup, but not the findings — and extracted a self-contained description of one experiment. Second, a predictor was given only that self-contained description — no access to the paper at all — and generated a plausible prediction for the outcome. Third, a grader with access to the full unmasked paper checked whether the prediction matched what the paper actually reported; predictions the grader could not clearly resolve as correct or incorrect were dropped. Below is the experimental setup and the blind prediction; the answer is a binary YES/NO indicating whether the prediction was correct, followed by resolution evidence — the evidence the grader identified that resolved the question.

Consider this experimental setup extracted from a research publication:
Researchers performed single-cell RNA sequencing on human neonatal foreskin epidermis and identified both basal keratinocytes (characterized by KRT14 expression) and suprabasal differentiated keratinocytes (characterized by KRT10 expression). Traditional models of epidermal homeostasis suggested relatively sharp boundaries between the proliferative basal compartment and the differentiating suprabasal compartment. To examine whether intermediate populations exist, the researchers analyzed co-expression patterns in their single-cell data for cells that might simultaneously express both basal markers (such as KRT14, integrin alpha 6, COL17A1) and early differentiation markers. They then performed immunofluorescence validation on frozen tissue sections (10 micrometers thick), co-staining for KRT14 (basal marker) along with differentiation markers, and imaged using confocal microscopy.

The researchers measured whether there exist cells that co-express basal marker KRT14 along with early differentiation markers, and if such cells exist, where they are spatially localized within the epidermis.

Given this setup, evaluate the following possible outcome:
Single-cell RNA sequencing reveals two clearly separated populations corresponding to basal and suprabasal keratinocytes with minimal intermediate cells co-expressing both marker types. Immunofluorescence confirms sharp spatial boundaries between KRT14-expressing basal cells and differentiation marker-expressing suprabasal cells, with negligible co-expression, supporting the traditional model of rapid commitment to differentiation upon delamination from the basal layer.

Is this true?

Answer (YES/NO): NO